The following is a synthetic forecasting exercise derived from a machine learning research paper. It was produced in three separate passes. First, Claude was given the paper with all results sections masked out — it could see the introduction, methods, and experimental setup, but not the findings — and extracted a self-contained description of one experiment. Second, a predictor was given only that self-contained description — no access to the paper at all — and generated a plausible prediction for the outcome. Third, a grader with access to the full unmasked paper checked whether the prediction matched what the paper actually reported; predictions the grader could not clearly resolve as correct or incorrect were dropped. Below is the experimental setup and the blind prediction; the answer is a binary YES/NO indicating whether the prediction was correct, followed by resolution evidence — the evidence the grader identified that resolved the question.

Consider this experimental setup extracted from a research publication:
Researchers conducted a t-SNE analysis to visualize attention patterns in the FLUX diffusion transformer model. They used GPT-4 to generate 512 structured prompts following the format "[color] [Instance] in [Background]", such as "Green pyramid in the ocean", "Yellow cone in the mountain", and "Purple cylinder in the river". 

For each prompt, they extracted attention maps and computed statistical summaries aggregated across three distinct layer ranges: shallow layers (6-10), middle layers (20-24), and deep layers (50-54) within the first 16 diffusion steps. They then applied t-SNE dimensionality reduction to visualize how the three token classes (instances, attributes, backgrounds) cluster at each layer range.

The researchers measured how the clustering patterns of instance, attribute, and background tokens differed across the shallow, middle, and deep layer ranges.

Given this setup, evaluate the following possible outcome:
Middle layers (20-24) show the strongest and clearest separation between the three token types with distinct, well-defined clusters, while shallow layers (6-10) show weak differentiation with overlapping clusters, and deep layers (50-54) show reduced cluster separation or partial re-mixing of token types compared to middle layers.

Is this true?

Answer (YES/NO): NO